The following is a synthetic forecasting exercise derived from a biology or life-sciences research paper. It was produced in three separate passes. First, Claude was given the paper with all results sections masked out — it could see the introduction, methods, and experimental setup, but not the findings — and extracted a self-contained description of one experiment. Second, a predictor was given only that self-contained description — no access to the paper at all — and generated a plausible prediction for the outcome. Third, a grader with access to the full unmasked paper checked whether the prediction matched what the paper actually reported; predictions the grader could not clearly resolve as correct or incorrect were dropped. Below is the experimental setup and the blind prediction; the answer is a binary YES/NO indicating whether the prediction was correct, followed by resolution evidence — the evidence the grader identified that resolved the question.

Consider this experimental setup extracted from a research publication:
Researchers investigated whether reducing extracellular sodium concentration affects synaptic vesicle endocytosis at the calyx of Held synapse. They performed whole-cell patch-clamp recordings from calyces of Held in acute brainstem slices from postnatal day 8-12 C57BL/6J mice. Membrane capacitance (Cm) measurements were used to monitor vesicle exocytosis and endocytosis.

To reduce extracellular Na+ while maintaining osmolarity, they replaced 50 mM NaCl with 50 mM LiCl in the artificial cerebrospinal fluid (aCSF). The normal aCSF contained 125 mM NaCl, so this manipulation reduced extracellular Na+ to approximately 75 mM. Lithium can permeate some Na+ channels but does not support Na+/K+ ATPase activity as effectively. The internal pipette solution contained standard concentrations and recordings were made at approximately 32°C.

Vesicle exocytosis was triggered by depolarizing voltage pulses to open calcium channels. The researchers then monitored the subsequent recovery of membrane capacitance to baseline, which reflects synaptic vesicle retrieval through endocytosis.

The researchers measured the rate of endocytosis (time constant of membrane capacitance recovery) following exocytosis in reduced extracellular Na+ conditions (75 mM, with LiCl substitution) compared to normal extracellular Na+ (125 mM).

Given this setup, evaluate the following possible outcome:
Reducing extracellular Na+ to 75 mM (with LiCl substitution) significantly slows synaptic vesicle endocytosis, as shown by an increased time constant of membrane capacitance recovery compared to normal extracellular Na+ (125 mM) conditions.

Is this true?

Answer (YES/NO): NO